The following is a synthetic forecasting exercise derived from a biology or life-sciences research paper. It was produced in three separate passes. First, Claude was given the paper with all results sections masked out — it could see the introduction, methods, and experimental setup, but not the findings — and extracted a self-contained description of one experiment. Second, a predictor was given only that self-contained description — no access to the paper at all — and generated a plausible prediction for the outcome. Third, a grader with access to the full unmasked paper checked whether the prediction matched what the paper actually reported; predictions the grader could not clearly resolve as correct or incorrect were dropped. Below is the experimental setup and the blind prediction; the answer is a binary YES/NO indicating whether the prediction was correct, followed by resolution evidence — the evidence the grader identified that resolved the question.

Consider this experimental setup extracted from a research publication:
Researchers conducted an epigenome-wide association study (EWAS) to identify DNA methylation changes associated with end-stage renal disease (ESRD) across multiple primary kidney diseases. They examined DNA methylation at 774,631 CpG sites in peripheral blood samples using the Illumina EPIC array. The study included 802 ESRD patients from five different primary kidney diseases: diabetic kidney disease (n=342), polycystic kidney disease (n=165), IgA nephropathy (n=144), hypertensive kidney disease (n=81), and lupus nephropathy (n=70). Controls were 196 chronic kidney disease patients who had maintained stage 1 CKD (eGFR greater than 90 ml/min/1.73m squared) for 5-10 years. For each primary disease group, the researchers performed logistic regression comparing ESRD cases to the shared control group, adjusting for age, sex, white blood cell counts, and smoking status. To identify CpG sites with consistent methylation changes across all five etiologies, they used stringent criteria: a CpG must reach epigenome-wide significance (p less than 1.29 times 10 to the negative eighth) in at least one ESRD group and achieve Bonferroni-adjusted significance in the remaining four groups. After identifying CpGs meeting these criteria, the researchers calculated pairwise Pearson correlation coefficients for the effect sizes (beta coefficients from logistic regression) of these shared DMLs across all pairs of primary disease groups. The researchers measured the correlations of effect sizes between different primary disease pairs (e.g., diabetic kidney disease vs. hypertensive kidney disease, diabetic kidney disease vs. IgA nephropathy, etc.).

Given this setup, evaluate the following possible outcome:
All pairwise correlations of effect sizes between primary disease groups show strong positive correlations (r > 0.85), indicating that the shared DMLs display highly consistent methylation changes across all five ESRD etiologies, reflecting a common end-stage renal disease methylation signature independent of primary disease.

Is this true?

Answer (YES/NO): NO